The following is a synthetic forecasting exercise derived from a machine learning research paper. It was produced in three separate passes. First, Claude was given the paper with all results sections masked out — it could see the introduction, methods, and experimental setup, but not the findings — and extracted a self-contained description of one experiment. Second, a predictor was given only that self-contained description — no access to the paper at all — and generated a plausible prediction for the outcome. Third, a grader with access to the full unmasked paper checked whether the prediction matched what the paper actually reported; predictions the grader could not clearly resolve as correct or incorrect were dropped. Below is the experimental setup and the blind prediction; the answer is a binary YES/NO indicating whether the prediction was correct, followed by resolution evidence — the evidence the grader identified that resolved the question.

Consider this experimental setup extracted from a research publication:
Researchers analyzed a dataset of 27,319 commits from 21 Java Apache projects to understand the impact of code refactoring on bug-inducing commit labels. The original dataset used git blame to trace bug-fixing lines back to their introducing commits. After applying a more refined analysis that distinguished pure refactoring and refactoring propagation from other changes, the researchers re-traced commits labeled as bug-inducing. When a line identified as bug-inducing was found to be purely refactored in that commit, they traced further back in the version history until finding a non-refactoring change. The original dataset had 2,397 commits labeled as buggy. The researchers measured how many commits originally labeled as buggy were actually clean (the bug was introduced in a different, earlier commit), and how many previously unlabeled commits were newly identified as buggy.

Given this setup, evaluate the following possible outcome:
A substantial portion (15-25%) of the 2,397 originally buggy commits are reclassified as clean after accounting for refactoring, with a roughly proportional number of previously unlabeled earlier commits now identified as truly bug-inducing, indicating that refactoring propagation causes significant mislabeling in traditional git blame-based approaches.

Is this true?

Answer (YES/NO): NO